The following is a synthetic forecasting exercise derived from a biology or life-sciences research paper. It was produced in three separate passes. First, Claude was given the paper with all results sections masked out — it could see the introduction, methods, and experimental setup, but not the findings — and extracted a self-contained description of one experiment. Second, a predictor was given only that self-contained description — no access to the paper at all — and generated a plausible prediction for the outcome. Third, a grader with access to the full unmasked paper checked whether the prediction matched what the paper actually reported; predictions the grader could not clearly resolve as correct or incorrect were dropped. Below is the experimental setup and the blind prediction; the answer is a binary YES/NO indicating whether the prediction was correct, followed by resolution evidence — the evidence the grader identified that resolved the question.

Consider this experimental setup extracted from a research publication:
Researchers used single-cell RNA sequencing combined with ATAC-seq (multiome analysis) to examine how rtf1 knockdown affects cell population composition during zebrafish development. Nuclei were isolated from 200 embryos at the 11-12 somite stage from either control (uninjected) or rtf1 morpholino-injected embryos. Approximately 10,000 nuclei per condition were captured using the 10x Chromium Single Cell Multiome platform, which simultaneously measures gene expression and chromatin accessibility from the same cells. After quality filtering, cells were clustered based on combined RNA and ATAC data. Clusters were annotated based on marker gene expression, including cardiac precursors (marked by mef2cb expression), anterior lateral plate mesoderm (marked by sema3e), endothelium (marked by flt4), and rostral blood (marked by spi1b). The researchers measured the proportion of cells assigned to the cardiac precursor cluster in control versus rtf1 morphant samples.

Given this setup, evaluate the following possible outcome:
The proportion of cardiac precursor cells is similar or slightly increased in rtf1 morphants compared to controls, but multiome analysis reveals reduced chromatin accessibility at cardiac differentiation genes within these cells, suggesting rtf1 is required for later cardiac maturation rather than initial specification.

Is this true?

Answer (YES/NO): NO